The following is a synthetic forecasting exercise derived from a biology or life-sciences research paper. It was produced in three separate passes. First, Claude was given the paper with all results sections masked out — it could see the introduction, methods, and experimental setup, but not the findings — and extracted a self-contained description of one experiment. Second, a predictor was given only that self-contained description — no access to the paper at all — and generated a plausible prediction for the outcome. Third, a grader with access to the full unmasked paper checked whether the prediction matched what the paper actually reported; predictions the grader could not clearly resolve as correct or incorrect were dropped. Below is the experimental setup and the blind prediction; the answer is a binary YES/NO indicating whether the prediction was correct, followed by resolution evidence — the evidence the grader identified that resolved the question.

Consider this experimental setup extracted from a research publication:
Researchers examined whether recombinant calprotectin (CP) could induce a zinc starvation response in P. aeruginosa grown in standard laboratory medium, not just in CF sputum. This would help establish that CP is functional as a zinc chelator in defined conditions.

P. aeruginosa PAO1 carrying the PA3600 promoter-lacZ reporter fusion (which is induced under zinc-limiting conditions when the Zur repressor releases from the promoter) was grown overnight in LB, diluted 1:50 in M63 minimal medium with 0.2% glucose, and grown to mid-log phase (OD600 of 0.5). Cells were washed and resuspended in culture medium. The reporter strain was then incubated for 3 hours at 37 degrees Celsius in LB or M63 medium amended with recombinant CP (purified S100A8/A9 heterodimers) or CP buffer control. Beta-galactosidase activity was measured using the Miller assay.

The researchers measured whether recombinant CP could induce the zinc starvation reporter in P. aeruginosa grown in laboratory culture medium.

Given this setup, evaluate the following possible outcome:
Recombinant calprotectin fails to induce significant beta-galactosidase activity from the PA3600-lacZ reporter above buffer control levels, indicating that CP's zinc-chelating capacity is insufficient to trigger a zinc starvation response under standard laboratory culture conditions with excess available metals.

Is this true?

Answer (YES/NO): NO